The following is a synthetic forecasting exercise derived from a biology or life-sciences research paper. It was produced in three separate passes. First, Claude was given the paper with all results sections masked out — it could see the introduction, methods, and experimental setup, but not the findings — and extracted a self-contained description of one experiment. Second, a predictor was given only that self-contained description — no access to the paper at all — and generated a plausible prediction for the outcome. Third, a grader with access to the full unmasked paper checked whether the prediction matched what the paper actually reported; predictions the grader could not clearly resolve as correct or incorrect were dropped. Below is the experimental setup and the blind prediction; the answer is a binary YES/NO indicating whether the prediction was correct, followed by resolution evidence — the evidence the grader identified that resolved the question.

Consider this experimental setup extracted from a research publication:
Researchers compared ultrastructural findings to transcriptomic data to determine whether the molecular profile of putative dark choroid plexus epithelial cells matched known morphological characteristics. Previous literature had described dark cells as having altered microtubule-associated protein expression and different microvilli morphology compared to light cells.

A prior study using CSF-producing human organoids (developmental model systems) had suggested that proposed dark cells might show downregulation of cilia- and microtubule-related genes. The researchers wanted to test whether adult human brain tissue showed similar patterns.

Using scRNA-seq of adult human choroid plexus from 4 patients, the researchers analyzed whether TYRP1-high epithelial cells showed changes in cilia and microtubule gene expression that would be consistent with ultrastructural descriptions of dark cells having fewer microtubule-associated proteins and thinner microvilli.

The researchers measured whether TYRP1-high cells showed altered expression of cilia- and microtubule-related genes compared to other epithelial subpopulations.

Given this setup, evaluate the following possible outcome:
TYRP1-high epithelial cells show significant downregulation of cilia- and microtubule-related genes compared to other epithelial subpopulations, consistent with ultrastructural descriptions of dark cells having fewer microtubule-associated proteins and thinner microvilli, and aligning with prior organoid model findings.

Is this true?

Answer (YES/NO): YES